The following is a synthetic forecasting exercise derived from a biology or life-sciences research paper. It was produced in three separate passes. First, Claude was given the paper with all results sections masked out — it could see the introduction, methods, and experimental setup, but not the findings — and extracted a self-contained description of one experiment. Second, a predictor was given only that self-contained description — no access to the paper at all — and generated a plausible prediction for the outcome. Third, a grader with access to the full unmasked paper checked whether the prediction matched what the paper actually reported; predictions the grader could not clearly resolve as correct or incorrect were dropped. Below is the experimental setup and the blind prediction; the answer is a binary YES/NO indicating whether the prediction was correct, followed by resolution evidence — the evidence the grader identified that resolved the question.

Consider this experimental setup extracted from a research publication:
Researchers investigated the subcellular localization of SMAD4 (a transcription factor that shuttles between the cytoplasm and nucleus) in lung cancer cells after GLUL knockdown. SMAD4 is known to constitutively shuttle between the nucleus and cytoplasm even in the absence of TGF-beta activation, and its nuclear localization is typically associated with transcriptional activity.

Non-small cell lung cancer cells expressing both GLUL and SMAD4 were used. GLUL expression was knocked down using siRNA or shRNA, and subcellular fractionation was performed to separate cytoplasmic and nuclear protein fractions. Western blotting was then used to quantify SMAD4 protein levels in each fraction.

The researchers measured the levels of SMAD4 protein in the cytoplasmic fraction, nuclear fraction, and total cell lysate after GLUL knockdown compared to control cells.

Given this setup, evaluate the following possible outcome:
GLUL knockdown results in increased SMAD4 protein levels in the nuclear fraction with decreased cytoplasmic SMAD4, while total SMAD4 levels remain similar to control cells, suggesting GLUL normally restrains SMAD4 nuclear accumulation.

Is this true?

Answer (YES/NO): NO